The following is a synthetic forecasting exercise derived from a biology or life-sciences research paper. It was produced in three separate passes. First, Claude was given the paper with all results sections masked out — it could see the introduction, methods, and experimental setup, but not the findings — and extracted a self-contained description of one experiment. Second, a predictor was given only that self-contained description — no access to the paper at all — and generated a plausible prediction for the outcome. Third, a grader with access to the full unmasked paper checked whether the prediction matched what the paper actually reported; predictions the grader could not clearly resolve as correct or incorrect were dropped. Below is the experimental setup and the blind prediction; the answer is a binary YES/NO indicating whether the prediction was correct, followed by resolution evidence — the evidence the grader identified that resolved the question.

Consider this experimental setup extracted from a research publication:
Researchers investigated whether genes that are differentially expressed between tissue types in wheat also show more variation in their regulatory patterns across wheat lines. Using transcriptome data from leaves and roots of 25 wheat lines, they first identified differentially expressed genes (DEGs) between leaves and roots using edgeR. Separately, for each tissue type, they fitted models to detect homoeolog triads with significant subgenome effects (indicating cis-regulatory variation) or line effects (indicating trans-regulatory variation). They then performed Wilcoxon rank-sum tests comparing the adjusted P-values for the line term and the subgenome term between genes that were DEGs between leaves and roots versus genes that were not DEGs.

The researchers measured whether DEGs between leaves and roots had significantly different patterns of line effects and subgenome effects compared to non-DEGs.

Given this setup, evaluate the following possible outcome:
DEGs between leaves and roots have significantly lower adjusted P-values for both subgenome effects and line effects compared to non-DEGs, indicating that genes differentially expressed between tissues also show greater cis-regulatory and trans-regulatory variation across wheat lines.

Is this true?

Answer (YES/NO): YES